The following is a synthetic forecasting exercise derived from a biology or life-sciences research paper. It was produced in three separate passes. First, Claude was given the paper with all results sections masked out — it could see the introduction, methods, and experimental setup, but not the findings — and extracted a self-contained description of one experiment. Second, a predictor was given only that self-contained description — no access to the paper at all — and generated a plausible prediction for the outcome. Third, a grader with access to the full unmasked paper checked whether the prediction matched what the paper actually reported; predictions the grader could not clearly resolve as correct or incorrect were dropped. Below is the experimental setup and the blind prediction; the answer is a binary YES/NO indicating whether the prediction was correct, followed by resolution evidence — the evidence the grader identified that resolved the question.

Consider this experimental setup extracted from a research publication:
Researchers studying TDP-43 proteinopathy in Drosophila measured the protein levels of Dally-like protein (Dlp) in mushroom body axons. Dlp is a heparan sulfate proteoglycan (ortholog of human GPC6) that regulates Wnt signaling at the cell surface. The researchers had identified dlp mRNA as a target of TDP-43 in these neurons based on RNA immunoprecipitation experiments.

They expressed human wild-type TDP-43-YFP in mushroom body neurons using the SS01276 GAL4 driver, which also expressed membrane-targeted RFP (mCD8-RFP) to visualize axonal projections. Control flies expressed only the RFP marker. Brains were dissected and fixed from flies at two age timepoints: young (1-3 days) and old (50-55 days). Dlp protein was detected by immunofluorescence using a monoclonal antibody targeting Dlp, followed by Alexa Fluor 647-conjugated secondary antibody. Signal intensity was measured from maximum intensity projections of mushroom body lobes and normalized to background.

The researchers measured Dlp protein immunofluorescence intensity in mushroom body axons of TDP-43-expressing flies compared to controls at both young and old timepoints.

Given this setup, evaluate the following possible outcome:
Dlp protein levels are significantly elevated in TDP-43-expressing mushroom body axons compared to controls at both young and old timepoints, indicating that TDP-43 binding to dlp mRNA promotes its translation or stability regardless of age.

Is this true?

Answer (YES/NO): NO